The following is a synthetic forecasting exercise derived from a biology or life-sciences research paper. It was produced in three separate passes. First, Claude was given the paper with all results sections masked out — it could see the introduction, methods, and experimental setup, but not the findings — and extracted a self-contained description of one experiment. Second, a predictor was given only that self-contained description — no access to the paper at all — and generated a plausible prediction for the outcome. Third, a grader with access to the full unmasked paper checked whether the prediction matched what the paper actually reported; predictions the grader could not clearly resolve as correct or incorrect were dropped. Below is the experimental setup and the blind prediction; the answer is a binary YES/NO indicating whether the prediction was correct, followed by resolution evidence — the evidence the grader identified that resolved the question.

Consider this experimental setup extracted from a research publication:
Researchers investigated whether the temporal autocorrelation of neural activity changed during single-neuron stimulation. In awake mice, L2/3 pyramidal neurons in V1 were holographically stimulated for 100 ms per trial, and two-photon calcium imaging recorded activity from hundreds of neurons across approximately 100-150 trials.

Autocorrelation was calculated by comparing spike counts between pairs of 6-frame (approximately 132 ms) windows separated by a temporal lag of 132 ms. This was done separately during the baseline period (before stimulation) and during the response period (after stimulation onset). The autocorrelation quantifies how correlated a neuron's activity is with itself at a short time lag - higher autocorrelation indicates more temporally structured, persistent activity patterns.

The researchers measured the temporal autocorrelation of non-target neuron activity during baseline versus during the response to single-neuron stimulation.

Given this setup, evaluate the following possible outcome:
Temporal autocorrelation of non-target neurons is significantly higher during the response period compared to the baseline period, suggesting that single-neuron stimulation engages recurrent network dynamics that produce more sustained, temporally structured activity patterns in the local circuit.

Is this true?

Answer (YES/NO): NO